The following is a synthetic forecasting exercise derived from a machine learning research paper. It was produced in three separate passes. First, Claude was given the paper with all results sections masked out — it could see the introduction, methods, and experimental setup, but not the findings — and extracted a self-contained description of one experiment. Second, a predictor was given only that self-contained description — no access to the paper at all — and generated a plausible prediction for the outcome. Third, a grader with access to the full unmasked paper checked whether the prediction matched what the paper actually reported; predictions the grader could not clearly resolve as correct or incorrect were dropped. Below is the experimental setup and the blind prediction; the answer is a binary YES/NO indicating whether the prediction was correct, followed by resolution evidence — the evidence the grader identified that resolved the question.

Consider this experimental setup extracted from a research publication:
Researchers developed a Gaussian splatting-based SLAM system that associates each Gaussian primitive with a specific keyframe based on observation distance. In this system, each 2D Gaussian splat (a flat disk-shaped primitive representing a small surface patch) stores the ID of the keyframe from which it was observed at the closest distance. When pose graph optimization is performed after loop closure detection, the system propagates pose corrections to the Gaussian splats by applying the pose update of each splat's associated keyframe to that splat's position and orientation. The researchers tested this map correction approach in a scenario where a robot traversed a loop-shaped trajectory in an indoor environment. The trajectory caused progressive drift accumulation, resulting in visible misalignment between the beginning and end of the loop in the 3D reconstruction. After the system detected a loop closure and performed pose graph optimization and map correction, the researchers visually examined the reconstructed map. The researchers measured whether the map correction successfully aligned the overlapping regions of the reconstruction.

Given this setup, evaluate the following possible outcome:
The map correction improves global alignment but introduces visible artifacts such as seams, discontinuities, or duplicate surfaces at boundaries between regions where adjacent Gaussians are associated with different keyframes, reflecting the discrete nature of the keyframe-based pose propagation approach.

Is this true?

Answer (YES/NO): NO